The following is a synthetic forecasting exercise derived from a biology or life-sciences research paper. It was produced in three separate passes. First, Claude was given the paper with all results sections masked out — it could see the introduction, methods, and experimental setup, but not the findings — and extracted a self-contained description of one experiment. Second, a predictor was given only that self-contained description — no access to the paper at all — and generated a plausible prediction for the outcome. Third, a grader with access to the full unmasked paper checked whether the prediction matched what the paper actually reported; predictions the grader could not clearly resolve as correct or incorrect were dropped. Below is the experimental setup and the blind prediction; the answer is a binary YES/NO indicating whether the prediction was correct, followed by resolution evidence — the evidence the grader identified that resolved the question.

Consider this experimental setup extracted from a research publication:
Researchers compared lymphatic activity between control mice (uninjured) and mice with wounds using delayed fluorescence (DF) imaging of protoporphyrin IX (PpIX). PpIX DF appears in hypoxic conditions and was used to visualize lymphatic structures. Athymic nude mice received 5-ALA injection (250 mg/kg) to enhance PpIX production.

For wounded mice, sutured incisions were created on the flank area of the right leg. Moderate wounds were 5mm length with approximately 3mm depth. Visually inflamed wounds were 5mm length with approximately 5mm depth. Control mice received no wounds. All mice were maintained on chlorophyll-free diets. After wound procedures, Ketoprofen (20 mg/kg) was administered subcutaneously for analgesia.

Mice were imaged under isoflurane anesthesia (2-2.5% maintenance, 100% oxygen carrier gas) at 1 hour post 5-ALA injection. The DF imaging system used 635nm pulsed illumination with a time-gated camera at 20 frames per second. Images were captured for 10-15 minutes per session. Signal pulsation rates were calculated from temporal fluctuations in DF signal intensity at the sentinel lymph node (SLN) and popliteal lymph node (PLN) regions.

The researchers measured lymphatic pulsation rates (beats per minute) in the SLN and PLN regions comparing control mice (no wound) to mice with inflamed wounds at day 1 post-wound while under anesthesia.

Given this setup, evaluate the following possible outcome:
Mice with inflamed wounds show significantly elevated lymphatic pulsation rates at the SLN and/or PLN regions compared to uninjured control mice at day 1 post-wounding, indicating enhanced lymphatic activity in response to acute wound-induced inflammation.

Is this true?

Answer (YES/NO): NO